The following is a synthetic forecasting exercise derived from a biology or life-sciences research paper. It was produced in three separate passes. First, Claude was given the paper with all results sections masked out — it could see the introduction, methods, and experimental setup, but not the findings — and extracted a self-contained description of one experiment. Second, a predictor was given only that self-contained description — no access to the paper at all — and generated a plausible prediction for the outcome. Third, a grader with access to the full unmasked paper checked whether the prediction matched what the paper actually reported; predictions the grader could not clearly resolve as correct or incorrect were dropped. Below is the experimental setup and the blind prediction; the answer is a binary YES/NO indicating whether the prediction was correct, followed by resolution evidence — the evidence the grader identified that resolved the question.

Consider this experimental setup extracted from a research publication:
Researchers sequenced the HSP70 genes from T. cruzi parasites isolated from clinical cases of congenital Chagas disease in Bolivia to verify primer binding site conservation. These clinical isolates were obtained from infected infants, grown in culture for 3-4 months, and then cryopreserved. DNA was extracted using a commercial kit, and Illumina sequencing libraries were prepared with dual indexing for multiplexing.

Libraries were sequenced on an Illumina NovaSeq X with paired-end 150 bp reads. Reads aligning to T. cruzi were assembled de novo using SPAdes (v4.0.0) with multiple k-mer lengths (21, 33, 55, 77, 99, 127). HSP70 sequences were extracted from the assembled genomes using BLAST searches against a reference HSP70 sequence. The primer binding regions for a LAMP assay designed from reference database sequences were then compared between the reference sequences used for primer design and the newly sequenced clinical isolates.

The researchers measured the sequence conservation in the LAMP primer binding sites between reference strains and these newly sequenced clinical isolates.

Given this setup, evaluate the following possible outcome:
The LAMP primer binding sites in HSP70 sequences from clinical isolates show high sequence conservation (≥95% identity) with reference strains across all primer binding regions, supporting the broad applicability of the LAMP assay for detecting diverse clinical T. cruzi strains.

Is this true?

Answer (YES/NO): YES